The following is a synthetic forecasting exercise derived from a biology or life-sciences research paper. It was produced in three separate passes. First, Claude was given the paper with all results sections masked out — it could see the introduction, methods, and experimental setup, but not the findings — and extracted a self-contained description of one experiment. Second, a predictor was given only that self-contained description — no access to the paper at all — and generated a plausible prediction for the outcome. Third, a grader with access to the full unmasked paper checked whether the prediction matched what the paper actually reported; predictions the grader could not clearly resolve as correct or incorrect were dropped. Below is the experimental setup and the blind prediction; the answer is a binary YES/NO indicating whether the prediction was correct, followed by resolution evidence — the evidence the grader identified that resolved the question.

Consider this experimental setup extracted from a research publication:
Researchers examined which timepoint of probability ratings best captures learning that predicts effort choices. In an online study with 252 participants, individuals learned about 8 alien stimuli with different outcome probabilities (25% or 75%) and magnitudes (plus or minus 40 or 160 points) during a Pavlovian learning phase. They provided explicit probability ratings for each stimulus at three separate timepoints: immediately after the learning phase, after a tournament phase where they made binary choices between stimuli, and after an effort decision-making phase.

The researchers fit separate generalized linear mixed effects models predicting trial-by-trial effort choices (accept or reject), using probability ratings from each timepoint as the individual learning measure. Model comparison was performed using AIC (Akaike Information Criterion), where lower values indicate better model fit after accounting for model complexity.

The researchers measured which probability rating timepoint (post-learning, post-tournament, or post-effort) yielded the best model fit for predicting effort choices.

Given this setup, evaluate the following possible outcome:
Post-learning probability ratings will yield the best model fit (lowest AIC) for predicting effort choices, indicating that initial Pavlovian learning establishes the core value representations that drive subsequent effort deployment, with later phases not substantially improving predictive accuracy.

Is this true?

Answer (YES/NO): NO